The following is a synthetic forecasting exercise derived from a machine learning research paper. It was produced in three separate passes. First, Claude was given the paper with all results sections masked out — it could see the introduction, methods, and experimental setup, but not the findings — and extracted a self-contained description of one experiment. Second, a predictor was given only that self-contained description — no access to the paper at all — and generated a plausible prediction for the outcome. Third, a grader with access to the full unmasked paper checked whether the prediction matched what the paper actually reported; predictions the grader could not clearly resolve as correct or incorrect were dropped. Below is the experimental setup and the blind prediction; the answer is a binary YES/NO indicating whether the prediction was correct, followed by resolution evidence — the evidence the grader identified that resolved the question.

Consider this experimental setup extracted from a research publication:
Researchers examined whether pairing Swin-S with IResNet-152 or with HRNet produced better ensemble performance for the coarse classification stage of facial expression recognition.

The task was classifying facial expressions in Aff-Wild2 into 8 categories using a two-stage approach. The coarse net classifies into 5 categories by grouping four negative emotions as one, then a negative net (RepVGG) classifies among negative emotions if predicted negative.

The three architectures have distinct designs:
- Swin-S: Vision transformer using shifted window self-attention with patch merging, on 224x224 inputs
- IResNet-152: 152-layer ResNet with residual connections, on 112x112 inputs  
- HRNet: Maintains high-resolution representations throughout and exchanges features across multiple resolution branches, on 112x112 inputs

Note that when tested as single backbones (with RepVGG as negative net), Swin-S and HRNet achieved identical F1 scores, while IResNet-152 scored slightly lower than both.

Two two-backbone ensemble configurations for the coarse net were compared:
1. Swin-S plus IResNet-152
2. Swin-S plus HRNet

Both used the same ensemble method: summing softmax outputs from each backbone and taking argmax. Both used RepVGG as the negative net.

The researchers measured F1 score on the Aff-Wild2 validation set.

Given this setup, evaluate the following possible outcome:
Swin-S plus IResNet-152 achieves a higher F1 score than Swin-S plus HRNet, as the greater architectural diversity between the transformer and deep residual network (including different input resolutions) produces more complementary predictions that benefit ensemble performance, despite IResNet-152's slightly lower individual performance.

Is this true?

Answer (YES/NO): YES